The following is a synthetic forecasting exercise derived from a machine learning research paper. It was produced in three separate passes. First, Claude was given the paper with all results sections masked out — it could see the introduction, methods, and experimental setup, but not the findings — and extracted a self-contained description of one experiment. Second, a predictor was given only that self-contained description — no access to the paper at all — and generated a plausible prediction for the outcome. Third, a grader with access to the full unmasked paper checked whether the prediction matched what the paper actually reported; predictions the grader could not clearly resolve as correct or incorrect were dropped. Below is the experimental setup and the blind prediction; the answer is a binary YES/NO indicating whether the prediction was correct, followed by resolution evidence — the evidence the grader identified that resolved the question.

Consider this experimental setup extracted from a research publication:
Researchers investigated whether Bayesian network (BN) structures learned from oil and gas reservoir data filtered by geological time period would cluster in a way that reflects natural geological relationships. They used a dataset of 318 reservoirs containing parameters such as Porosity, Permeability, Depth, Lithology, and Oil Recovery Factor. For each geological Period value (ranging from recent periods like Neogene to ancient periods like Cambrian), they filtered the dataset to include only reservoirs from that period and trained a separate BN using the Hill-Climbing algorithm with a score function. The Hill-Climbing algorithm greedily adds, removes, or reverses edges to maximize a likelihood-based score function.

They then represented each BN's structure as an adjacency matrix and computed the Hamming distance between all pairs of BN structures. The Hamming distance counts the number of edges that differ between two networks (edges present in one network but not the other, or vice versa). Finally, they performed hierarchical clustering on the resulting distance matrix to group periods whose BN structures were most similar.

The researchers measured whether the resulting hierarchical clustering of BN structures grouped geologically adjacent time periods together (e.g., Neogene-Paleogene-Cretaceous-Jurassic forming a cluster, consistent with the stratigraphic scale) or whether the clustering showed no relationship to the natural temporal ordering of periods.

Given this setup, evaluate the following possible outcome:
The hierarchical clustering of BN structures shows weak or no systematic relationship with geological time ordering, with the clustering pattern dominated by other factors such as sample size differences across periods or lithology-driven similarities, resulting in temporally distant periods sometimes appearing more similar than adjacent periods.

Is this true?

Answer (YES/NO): NO